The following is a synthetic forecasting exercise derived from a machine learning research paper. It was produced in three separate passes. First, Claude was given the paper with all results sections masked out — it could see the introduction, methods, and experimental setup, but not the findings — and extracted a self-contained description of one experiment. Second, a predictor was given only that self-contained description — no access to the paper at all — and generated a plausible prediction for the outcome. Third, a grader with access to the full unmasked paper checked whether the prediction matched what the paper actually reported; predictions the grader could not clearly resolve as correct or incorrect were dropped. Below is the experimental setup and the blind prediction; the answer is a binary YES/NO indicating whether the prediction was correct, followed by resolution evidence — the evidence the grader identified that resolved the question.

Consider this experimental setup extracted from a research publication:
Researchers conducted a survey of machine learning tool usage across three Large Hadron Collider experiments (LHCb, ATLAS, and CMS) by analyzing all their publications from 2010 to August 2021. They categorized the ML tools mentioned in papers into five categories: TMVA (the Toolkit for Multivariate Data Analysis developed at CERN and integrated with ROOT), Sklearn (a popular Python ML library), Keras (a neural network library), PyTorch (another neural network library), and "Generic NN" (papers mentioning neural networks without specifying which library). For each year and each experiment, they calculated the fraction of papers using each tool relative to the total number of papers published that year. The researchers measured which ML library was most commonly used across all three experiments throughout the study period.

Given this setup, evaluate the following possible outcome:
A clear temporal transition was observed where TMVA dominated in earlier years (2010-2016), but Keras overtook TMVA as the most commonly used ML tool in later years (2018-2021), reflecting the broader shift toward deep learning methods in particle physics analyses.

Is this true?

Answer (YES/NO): NO